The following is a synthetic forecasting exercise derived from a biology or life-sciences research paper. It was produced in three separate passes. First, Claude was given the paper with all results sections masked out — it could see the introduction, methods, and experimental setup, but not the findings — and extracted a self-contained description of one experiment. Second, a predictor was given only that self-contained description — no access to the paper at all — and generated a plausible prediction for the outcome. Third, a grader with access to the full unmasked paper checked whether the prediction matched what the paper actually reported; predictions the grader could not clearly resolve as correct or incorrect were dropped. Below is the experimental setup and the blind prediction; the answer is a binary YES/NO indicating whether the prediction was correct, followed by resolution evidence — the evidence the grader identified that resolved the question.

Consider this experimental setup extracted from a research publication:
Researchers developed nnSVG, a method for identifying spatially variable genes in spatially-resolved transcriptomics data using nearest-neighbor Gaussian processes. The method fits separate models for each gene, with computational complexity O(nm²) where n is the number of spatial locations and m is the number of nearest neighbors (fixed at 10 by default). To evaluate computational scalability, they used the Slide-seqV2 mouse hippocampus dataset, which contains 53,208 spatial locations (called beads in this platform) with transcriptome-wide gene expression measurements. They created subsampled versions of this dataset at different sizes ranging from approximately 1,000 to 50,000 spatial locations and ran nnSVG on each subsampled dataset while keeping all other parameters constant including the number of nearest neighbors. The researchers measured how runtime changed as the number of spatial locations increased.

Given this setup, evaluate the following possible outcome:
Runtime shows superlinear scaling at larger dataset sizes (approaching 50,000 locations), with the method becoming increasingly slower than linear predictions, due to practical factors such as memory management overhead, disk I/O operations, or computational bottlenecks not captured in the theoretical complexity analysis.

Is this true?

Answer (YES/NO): NO